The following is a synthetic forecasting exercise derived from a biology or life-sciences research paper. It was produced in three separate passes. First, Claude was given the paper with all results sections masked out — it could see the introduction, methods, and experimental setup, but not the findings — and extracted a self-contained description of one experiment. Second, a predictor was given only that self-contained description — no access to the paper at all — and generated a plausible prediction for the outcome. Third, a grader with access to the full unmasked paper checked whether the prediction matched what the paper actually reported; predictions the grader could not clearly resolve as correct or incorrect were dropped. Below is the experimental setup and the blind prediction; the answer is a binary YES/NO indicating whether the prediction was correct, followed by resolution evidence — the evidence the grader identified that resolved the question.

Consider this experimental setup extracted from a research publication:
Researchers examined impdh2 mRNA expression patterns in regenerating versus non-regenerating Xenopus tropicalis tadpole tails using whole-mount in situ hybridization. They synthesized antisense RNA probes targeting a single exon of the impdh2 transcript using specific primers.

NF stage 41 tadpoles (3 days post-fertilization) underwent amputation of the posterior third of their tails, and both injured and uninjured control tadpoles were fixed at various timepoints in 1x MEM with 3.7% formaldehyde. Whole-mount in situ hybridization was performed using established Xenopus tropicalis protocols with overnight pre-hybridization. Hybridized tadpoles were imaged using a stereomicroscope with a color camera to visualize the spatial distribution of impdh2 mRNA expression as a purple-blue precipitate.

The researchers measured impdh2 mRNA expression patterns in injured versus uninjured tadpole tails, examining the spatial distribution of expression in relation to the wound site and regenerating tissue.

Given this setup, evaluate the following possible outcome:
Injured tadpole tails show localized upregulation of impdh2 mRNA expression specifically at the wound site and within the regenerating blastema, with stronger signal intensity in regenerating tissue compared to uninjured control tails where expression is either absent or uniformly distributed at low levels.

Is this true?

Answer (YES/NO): NO